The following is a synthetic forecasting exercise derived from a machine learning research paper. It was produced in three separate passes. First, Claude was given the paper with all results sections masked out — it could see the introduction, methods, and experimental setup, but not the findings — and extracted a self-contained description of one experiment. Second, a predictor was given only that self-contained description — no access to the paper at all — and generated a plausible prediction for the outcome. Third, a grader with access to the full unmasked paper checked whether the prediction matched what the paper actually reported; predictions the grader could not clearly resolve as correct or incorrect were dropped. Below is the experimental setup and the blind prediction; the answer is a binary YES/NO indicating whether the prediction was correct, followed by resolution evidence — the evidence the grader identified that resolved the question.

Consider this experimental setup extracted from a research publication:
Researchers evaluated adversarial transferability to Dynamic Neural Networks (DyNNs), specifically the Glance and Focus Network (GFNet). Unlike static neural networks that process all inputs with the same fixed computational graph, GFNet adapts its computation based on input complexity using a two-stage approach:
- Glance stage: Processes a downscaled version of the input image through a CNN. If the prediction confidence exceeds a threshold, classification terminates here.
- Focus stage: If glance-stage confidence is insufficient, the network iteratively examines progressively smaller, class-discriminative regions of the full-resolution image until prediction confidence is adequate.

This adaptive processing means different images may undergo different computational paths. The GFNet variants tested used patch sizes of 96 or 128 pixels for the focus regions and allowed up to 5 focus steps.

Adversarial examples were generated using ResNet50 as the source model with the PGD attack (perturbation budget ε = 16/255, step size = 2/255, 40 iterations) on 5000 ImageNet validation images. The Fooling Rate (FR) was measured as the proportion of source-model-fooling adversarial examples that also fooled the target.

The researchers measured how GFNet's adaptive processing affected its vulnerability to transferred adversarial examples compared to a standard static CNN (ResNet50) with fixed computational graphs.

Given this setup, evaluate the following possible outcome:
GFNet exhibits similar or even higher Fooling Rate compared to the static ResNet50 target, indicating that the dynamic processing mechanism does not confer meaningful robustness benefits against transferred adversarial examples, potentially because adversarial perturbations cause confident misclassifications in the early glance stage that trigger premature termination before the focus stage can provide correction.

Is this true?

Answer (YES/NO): NO